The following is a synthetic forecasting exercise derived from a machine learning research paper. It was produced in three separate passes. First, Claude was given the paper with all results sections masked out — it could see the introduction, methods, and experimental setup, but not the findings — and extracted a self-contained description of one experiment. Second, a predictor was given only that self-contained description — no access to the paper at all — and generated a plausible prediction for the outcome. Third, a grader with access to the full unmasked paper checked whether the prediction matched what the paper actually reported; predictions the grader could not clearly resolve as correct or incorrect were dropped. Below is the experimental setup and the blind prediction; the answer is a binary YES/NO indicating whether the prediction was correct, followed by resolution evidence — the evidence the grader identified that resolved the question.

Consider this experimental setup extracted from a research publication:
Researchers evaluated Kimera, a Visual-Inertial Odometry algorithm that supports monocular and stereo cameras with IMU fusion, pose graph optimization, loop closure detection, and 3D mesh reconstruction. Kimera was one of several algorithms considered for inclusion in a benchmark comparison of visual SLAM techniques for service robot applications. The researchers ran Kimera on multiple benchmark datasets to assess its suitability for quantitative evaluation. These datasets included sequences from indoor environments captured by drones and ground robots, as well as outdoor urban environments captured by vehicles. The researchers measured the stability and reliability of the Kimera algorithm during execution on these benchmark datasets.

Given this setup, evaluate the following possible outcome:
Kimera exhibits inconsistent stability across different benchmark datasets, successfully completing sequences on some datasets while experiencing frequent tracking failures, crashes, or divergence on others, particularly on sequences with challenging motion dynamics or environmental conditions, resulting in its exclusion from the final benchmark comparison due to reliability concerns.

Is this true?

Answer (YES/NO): NO